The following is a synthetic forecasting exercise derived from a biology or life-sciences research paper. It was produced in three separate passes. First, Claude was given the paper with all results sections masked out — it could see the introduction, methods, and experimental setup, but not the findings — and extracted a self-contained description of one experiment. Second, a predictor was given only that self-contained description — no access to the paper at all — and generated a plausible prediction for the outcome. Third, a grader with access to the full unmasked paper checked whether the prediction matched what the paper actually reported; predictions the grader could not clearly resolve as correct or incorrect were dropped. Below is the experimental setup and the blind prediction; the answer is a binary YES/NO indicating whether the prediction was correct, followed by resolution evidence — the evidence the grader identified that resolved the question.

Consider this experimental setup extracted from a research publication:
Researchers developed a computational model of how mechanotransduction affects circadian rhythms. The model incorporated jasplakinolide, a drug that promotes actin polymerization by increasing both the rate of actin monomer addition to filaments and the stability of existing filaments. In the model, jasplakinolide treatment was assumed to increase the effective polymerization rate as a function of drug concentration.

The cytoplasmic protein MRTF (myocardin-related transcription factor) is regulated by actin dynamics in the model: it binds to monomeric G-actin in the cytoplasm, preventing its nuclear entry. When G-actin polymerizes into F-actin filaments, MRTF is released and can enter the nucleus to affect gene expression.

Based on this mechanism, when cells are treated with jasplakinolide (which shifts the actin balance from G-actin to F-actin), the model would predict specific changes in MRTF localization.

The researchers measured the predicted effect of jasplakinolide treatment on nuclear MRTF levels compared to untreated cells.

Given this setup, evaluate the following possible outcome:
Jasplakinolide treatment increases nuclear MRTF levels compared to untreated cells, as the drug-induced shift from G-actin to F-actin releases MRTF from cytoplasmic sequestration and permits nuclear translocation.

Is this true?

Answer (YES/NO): YES